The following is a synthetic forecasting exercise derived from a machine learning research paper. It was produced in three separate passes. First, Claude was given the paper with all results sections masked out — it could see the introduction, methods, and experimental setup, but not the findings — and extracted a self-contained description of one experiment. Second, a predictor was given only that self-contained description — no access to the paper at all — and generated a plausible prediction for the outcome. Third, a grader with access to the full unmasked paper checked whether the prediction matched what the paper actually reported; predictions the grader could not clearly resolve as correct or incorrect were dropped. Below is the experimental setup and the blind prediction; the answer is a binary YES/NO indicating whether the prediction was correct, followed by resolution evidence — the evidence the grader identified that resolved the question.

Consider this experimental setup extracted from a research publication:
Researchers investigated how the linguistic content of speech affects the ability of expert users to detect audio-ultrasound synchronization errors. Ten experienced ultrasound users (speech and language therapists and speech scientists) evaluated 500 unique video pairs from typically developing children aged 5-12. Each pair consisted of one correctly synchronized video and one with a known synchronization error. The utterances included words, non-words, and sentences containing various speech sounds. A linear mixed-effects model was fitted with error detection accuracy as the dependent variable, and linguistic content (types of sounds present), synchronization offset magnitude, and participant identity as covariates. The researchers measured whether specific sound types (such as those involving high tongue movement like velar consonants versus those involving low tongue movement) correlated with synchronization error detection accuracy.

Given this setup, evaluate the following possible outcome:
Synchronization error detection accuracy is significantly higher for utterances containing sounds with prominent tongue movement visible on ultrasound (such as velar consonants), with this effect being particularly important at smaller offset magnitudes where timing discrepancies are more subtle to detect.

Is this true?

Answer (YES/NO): NO